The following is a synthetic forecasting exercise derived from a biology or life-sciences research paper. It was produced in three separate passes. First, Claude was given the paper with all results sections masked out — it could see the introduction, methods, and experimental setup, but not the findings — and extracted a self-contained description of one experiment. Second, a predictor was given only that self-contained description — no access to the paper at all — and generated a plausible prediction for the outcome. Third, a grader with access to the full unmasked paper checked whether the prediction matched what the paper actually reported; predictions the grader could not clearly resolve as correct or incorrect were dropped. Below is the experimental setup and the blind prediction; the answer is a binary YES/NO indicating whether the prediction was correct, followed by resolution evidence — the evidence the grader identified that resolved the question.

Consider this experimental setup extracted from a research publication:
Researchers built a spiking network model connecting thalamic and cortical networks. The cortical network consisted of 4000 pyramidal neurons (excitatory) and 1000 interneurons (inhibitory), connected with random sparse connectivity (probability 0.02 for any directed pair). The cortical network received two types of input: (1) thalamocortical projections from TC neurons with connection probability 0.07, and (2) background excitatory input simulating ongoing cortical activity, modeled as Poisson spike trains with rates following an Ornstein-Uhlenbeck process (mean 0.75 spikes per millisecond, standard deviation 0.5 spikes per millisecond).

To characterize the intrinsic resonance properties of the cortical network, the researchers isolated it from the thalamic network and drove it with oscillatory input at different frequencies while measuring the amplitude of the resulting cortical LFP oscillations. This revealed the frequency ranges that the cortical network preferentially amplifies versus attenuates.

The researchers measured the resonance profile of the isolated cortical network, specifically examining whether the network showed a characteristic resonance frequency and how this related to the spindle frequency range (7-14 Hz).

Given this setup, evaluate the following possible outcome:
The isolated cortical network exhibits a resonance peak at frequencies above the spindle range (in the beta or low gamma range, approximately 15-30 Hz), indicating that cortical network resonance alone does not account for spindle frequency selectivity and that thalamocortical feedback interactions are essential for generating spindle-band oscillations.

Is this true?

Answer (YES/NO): NO